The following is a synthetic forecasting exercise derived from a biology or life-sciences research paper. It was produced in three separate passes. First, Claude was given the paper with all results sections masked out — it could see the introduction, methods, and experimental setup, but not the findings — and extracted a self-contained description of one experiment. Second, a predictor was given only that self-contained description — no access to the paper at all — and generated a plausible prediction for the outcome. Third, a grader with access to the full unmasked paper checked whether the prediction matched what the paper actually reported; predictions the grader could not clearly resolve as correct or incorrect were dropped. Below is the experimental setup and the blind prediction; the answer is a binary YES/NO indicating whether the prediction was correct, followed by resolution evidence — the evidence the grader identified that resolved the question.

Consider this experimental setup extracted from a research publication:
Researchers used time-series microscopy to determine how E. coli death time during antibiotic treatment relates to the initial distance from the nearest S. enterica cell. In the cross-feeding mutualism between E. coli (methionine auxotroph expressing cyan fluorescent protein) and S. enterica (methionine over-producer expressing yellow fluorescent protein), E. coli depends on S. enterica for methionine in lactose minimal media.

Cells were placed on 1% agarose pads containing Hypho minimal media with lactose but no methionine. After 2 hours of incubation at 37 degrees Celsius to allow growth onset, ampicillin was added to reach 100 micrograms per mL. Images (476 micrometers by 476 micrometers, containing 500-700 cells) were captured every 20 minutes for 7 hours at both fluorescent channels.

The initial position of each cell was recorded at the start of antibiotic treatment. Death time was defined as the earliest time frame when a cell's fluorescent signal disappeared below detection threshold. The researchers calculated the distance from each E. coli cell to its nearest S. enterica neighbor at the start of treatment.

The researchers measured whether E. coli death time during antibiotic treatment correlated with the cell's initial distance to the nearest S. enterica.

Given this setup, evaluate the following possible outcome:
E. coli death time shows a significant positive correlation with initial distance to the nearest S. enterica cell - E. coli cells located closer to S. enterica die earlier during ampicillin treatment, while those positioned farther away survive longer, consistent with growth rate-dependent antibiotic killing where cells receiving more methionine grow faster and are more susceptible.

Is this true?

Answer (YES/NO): NO